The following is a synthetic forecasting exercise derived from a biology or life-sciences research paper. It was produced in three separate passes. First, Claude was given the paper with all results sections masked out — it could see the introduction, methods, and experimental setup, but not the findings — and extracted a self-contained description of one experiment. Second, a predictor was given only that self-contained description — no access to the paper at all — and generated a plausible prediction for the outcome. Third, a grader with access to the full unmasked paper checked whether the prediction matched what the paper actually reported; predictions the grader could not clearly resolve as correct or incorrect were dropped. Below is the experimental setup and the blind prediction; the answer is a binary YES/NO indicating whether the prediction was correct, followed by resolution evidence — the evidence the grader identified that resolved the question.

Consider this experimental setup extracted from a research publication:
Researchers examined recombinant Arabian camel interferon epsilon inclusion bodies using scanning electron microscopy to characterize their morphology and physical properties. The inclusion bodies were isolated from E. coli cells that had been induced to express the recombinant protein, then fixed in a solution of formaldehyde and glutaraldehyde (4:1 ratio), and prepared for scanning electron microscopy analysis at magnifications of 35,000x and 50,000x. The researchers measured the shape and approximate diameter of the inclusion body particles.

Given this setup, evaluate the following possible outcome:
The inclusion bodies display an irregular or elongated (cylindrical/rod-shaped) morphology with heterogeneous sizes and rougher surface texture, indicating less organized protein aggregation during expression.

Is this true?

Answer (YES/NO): NO